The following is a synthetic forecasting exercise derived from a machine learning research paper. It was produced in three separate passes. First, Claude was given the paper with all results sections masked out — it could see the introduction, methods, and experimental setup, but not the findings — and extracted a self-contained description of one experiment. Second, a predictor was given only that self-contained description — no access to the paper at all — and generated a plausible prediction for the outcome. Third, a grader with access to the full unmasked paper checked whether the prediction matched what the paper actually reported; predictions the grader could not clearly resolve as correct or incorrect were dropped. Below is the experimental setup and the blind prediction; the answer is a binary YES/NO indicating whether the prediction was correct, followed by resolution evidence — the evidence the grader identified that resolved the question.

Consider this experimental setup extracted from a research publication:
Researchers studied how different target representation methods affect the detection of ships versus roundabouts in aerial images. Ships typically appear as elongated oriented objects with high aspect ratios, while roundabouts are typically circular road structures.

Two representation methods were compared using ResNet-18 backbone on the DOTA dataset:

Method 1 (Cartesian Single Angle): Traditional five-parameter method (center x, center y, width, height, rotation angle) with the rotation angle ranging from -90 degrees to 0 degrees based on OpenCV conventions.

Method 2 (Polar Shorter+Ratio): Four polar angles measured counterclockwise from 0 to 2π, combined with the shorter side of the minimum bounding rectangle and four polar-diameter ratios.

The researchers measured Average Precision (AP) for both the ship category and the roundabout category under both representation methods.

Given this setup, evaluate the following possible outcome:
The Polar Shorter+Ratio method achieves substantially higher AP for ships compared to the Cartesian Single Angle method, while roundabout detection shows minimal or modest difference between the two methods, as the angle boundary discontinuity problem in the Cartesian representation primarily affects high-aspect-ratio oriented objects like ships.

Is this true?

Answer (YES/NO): NO